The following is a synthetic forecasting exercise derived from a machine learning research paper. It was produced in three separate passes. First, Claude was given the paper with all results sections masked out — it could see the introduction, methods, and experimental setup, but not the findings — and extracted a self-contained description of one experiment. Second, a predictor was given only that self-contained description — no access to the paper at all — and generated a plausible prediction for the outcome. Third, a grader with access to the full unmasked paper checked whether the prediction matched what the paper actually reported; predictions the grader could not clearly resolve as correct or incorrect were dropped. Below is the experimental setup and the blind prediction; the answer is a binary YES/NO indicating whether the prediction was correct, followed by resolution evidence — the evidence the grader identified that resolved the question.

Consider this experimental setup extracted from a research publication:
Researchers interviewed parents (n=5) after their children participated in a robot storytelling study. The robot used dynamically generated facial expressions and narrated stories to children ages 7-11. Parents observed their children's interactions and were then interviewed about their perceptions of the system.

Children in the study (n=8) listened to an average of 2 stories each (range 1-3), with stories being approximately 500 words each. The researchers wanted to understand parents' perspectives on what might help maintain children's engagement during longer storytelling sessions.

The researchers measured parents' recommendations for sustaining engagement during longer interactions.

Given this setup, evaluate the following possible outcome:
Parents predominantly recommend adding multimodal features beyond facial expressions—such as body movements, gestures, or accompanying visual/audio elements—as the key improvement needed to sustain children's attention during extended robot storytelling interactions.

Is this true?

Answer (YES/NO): NO